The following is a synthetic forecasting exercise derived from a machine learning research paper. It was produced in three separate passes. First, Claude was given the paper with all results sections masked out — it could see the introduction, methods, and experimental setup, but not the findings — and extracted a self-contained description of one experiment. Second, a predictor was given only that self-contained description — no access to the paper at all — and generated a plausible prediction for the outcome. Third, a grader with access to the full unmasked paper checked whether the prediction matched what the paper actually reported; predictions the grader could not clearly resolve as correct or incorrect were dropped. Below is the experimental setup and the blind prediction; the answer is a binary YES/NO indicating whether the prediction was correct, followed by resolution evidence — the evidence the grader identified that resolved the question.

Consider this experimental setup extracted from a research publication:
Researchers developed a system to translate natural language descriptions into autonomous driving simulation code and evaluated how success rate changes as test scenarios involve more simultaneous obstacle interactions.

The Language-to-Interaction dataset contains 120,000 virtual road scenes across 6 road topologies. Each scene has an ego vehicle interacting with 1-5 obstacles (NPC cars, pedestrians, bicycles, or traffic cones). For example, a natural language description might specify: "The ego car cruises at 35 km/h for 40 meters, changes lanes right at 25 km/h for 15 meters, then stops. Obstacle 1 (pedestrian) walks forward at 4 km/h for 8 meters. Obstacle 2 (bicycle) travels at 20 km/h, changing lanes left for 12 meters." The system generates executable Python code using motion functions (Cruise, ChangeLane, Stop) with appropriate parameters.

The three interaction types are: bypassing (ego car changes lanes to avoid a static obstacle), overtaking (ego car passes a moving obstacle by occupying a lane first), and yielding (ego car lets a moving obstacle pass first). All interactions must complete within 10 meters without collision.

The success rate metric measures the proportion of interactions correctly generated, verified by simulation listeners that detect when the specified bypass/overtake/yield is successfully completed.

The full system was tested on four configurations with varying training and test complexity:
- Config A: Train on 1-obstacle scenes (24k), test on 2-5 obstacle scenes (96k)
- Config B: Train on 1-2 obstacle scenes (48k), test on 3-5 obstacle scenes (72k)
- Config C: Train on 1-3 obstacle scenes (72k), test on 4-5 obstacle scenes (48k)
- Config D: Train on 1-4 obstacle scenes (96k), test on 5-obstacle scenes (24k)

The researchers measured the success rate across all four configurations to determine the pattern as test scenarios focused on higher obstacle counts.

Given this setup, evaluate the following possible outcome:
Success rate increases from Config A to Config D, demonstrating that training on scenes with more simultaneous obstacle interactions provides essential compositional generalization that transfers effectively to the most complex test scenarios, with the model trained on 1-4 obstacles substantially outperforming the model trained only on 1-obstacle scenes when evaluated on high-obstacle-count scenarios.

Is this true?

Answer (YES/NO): NO